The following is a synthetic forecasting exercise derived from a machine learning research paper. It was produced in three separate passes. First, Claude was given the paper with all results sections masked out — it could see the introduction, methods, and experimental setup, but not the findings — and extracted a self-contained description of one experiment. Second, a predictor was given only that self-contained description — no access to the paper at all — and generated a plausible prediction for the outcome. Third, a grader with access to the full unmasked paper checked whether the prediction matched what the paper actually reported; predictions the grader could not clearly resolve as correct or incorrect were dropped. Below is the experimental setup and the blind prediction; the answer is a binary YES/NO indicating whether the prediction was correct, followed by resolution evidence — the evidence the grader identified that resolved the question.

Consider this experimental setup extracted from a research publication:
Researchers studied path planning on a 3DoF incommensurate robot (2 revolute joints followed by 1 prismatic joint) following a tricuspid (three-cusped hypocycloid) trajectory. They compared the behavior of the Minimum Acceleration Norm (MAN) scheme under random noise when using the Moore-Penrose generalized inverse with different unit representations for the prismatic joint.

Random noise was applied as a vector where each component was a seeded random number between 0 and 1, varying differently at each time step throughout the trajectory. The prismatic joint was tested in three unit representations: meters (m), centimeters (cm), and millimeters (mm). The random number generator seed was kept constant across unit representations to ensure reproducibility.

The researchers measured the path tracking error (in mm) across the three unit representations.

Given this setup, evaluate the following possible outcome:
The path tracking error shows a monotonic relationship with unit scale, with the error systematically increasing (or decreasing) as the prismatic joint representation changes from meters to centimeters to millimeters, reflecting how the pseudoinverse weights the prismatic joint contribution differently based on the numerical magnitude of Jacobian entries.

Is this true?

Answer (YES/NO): YES